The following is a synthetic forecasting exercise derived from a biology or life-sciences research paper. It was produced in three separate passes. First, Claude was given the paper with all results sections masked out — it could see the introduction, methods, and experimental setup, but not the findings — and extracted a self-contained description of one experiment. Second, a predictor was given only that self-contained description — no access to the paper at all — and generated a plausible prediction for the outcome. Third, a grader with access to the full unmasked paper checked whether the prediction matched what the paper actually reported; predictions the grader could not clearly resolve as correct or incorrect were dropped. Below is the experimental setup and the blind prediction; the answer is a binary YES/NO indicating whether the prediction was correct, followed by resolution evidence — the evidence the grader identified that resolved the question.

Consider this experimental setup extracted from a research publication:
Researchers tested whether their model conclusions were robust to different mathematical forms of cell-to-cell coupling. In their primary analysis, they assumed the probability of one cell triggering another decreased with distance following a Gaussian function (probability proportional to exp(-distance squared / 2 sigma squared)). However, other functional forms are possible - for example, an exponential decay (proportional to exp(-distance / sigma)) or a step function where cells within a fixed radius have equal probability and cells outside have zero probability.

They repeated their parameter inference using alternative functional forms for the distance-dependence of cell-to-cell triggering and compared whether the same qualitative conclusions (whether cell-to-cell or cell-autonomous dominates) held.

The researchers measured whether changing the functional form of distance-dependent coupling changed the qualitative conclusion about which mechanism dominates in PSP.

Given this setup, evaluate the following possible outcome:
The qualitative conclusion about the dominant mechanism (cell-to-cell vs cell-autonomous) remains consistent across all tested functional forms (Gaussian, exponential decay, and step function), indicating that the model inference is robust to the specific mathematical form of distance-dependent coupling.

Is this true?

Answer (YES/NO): YES